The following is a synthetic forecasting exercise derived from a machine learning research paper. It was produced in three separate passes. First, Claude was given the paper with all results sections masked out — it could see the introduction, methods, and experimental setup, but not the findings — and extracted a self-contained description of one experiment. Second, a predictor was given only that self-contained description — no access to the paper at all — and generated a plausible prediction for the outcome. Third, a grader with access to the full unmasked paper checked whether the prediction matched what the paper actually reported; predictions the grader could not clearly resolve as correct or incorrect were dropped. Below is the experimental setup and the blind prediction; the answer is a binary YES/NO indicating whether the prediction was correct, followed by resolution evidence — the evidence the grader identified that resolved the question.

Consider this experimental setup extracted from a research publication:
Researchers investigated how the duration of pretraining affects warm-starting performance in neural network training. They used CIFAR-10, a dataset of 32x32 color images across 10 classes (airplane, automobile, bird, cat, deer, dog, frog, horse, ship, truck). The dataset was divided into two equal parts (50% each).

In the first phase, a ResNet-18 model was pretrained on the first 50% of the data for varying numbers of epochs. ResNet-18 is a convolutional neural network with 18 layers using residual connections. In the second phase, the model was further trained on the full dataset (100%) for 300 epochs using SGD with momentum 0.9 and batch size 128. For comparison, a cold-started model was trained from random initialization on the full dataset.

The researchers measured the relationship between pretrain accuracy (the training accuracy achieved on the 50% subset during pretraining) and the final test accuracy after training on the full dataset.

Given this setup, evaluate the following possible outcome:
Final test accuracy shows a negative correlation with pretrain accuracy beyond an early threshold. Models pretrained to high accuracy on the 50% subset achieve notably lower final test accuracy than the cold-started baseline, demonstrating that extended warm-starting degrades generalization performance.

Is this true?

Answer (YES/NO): YES